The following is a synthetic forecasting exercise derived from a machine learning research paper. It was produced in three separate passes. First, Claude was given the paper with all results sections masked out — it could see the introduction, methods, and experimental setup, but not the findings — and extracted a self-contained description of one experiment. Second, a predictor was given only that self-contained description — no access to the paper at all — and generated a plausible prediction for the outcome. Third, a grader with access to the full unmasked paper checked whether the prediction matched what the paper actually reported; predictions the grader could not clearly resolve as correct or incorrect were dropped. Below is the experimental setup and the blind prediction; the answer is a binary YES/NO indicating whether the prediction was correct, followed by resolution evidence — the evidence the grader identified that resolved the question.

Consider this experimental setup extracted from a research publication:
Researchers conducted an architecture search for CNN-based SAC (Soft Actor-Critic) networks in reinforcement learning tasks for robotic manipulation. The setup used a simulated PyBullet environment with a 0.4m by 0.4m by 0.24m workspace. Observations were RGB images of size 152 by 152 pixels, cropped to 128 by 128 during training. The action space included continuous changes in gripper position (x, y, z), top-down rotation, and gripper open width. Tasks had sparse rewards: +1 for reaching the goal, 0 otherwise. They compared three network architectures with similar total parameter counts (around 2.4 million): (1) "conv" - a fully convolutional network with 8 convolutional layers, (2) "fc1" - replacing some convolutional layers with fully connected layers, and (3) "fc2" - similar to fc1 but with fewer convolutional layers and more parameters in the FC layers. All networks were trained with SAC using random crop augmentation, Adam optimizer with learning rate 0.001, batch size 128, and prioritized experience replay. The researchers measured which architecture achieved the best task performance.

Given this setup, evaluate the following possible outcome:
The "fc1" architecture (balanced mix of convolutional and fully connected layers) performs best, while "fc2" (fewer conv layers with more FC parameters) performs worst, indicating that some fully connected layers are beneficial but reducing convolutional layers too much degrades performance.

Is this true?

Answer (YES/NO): NO